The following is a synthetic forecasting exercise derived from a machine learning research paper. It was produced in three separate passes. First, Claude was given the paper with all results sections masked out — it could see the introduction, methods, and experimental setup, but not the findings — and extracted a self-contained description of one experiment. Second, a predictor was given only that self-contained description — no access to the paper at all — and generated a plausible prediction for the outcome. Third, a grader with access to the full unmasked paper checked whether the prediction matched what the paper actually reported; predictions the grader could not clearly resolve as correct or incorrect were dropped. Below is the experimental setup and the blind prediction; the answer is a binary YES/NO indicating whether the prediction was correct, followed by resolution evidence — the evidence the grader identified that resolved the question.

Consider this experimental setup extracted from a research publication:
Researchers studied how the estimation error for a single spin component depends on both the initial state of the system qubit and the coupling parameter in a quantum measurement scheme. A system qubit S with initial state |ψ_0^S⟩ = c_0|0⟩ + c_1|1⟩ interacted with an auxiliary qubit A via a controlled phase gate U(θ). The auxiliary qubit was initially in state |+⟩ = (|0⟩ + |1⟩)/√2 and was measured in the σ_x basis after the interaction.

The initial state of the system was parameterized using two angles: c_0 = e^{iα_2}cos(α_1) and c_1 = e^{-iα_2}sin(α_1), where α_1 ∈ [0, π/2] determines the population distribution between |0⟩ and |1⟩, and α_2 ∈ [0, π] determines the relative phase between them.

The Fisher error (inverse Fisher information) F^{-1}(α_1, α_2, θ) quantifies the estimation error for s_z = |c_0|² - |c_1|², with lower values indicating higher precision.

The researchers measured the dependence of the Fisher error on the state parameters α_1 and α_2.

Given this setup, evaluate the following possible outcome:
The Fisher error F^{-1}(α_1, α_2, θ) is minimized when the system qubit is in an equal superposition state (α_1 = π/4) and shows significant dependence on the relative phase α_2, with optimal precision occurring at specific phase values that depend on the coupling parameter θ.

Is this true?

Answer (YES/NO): NO